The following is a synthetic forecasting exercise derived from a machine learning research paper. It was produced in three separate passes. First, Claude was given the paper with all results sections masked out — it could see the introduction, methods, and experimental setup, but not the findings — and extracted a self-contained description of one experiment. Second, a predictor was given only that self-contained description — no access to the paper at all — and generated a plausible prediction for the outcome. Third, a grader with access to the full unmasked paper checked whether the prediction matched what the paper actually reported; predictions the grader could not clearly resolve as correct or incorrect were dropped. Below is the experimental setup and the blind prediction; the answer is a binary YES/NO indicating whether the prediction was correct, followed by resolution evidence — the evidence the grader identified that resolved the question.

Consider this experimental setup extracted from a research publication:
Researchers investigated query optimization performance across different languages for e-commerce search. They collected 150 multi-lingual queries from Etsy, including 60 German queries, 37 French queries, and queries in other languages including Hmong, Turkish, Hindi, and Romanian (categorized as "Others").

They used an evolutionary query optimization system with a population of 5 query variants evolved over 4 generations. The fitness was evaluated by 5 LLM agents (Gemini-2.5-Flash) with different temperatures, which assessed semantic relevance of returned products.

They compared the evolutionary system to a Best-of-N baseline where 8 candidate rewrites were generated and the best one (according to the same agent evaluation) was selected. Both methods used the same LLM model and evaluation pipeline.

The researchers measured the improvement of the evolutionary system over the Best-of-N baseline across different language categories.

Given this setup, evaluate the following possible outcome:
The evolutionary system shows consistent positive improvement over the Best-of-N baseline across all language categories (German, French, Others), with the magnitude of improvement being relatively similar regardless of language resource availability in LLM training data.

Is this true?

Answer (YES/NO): NO